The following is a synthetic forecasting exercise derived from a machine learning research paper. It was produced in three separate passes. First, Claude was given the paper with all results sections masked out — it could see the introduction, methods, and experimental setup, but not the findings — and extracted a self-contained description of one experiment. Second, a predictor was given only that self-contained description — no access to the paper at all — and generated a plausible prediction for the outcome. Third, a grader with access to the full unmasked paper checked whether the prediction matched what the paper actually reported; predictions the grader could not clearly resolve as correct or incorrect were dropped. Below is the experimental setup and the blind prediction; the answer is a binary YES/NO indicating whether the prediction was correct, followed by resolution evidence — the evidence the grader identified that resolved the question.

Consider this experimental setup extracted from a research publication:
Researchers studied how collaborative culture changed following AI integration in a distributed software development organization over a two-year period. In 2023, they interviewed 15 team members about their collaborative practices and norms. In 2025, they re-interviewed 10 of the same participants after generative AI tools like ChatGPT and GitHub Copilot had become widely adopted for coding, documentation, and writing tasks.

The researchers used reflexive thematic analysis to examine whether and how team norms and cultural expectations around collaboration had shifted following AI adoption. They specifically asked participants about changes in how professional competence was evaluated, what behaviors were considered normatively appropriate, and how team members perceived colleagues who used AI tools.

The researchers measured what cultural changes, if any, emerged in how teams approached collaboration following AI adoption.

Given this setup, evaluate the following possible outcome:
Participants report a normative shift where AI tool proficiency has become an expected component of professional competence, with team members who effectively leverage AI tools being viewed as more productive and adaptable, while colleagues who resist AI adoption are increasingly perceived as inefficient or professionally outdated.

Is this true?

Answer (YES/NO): YES